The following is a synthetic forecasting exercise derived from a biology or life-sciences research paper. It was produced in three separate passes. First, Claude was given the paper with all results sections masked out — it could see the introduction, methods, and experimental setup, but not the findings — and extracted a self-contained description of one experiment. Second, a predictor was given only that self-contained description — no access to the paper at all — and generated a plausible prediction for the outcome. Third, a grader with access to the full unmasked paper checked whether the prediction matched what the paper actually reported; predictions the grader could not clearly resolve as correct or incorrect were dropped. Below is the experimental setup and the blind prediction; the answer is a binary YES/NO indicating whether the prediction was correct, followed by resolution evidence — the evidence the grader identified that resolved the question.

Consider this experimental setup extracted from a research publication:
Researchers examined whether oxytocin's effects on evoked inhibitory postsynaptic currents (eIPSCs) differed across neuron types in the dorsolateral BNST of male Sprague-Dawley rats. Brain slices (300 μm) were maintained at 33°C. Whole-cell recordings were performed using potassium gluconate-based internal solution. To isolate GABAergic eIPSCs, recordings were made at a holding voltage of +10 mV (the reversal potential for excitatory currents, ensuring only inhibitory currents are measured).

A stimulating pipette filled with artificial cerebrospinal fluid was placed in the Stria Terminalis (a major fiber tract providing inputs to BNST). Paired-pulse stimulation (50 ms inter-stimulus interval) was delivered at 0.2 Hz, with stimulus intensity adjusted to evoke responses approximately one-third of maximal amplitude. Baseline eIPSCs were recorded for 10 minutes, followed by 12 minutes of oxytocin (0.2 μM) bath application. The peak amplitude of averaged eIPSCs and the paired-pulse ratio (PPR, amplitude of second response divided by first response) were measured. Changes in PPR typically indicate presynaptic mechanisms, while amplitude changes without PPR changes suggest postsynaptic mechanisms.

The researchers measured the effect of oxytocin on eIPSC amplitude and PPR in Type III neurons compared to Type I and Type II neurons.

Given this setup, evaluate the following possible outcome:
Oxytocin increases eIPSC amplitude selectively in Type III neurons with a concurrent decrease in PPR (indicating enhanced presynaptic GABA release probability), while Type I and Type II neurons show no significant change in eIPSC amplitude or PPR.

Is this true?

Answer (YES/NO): NO